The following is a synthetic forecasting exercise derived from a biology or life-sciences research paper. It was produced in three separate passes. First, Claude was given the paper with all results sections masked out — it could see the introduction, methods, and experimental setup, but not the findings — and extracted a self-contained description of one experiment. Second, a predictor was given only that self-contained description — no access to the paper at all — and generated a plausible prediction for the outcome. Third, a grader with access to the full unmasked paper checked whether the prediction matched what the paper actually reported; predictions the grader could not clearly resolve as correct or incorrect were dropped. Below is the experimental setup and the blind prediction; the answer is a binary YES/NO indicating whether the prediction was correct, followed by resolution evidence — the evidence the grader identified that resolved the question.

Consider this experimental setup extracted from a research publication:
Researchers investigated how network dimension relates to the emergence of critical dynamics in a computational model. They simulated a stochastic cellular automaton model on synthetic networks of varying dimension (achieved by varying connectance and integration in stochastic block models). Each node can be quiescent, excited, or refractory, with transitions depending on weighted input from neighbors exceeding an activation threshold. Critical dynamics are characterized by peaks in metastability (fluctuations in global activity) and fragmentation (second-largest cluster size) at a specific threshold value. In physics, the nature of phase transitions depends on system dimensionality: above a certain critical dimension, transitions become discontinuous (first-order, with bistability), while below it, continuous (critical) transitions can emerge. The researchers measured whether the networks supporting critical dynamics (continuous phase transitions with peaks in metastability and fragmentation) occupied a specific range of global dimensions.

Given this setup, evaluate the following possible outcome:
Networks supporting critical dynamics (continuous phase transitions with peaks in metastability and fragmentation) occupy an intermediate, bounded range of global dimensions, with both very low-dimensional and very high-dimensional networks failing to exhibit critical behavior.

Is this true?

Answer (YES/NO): YES